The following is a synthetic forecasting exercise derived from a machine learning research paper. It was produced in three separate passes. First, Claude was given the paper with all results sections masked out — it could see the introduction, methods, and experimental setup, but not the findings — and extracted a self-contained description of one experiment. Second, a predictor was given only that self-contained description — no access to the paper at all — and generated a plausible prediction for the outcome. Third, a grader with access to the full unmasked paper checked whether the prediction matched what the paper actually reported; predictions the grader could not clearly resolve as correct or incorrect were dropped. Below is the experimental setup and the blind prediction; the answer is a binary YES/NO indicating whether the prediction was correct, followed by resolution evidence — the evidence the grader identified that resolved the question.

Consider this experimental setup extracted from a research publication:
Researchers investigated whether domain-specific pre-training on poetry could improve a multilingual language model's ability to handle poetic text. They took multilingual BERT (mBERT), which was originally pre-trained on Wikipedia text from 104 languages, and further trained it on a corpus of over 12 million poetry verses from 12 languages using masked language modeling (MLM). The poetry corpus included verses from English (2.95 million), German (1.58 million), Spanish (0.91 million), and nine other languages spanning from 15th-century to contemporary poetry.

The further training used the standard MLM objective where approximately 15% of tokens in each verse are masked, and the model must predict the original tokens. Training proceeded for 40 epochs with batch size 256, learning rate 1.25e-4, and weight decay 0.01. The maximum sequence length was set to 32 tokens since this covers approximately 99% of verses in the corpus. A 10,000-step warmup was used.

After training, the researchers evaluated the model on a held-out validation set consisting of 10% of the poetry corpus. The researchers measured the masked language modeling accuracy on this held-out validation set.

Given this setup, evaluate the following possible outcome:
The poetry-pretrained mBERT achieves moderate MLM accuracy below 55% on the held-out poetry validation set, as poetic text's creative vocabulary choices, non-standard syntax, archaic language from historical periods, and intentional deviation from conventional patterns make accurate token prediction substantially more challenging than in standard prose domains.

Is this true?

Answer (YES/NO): NO